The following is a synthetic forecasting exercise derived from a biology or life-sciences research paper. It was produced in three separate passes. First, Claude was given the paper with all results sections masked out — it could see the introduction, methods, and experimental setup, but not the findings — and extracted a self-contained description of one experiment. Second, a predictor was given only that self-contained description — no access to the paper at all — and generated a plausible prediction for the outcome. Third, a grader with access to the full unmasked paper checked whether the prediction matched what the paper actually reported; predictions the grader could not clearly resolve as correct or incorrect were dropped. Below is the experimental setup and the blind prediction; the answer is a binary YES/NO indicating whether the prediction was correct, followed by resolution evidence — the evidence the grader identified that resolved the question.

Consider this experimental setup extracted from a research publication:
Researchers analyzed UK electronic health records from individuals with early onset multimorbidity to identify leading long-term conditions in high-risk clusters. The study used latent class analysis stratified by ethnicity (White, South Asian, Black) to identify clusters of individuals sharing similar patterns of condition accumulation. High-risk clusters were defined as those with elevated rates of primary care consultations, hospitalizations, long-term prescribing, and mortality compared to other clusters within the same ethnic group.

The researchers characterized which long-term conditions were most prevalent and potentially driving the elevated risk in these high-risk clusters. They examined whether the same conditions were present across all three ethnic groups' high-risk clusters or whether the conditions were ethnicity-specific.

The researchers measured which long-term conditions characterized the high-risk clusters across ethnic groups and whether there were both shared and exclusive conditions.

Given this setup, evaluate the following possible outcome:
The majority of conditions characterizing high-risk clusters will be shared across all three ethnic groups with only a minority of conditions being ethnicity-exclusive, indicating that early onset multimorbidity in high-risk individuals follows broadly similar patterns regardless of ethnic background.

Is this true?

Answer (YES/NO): YES